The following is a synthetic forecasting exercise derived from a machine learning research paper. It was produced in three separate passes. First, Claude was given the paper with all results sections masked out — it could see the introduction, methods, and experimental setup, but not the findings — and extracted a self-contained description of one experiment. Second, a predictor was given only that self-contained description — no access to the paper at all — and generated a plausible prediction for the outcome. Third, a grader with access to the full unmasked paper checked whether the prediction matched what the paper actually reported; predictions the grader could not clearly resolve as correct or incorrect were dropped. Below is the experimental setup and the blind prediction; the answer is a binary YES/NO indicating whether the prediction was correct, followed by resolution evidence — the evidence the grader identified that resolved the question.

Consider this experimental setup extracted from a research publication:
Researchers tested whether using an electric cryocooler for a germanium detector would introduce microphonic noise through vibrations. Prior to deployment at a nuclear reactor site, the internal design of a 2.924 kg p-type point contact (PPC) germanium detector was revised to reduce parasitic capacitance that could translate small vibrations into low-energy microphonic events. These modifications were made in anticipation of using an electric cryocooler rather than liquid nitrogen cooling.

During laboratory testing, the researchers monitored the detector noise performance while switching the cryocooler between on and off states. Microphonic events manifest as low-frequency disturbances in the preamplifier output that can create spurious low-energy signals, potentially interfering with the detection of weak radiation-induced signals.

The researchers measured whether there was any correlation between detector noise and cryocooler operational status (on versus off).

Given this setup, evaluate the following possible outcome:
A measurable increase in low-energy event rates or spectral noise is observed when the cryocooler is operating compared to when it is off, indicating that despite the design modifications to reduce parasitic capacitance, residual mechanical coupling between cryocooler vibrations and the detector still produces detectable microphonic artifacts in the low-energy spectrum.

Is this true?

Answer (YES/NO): NO